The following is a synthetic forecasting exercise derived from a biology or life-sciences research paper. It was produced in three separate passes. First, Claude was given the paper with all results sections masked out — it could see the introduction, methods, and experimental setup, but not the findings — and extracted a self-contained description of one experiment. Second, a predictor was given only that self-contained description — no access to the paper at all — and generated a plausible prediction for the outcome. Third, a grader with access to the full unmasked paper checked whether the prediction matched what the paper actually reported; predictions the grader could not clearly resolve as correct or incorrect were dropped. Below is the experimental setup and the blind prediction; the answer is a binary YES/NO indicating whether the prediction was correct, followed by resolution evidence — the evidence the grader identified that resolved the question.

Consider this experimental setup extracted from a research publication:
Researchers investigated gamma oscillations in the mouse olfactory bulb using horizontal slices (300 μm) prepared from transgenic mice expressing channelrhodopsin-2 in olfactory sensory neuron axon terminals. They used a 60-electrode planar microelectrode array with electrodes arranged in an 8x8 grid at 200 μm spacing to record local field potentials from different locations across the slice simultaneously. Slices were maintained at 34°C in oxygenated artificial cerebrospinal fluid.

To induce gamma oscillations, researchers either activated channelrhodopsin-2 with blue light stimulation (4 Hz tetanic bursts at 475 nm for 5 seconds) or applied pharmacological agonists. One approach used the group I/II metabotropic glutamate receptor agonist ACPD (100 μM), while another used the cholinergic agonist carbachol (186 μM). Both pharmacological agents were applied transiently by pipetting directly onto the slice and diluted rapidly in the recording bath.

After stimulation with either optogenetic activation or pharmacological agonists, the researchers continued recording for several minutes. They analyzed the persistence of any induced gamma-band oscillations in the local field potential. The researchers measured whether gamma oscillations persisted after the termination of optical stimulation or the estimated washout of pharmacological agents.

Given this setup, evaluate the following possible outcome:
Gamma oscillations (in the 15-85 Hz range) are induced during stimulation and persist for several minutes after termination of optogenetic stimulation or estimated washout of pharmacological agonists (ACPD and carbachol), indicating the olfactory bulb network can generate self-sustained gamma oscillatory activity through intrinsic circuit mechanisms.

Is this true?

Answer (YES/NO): YES